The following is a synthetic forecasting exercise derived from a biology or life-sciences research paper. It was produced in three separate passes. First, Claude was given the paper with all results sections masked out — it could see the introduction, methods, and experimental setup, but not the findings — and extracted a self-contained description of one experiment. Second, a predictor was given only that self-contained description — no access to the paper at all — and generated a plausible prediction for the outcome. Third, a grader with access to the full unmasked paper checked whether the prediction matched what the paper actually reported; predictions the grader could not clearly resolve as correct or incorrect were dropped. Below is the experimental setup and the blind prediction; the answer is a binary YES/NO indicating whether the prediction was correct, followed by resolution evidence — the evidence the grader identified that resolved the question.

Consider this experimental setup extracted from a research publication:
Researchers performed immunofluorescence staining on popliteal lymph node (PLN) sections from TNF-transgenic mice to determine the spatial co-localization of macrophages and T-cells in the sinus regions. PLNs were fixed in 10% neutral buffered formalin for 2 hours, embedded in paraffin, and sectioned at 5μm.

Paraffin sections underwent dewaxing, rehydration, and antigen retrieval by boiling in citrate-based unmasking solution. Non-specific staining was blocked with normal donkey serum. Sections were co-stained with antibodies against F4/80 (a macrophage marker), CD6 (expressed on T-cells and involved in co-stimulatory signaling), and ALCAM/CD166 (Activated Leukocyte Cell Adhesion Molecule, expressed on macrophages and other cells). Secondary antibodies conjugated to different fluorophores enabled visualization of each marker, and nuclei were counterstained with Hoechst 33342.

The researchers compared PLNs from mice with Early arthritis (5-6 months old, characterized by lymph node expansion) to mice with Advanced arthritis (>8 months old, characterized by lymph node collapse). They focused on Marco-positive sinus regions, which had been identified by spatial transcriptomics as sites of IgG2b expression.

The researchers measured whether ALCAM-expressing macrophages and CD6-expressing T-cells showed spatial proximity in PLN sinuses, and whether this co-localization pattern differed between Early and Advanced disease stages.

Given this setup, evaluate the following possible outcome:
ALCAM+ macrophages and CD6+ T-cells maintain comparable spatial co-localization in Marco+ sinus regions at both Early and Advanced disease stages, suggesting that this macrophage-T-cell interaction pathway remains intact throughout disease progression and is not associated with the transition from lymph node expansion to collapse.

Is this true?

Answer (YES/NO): NO